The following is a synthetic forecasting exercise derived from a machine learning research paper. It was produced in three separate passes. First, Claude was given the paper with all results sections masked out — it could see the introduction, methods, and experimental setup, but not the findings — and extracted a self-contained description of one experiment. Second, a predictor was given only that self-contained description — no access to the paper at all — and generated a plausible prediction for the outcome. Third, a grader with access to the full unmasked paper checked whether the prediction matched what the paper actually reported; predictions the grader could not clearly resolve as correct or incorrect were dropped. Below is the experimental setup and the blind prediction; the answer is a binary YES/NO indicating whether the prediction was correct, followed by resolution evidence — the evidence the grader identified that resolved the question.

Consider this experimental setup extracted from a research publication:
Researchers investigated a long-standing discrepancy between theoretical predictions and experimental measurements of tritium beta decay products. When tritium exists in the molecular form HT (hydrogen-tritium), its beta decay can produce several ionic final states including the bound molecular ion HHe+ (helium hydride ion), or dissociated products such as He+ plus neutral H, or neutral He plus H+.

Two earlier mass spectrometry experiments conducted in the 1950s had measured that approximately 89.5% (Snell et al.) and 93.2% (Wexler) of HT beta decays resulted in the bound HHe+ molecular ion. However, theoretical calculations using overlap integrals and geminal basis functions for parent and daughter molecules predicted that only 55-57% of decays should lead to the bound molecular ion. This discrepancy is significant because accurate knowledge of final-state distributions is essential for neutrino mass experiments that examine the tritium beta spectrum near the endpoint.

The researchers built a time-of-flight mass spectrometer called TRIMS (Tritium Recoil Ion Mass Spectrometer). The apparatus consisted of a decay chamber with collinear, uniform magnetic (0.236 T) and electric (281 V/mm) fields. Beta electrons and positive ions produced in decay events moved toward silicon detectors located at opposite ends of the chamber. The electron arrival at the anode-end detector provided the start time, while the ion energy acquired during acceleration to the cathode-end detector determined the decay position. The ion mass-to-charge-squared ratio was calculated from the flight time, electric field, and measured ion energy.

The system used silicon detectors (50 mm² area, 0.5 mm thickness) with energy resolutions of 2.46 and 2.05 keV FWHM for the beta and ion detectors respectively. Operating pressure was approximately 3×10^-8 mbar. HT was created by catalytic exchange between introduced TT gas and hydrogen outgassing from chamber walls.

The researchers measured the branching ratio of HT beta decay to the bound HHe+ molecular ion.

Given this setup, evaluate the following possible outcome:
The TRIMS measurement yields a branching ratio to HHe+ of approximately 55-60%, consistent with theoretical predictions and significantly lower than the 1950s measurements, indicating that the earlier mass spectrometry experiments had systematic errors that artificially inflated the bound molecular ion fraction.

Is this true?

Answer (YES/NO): YES